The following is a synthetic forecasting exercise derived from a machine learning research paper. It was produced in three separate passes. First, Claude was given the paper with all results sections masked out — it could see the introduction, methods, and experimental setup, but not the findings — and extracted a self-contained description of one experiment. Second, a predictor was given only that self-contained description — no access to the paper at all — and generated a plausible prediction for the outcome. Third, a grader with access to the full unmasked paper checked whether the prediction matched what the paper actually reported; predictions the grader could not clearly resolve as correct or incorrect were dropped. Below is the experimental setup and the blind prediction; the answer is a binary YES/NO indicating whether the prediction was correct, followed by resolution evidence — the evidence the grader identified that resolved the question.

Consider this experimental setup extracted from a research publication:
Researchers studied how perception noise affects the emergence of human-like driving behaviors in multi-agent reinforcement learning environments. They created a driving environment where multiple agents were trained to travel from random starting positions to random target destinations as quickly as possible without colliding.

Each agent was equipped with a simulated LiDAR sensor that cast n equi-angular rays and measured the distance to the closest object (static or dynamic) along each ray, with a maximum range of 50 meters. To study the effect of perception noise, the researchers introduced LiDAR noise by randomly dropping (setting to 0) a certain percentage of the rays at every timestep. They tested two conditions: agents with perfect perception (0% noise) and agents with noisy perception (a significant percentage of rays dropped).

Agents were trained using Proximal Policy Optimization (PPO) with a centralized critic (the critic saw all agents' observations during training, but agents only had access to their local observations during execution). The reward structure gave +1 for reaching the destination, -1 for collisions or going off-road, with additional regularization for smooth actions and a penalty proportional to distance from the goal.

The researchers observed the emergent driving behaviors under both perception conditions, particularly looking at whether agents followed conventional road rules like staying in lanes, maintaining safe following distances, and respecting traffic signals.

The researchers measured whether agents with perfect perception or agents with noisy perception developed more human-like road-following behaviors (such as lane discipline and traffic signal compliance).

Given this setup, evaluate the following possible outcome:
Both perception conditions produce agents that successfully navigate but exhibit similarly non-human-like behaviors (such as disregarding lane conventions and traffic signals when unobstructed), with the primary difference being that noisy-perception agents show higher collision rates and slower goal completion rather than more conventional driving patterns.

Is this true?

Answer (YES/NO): NO